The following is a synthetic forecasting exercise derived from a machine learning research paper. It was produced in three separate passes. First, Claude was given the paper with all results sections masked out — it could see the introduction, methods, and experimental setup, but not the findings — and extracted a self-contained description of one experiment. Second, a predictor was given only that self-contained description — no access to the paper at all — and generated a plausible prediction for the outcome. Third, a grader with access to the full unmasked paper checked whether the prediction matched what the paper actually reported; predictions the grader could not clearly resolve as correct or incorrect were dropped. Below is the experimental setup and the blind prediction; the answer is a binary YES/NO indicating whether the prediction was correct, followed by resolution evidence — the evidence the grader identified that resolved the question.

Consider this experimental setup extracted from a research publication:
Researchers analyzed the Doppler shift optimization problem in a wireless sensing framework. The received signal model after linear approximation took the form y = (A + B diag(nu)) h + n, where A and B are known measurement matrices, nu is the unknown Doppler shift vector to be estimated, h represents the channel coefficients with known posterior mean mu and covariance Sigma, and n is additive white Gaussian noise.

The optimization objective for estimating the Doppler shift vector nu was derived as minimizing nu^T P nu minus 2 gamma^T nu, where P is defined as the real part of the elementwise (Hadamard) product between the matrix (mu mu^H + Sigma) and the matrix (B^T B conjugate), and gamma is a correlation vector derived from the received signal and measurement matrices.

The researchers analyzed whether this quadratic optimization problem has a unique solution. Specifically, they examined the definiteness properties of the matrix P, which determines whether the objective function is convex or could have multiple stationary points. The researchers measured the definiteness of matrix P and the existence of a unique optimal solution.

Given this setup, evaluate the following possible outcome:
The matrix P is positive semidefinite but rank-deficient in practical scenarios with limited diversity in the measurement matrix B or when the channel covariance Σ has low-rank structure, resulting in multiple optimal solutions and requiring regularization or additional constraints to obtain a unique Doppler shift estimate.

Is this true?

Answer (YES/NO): NO